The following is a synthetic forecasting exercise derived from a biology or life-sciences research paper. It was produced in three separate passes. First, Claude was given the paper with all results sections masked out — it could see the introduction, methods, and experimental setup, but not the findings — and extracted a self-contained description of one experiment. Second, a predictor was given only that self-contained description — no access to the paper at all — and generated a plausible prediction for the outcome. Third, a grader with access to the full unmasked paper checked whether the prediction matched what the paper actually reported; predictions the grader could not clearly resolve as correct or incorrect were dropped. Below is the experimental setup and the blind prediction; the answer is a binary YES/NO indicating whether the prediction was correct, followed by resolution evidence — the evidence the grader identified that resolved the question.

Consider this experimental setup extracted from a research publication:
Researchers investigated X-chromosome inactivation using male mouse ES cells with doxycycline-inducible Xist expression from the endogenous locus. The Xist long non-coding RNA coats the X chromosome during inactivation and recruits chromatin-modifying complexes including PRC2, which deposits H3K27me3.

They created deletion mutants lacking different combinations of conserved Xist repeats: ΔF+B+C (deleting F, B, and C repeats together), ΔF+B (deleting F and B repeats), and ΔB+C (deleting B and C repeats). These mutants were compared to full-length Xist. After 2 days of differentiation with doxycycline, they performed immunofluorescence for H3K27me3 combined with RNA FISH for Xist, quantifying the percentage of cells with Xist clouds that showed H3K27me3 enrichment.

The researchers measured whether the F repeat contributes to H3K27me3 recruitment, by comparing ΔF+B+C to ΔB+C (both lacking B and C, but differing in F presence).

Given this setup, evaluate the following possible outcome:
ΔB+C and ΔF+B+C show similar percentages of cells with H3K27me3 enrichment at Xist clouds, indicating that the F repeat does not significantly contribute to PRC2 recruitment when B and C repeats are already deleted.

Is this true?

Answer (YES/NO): YES